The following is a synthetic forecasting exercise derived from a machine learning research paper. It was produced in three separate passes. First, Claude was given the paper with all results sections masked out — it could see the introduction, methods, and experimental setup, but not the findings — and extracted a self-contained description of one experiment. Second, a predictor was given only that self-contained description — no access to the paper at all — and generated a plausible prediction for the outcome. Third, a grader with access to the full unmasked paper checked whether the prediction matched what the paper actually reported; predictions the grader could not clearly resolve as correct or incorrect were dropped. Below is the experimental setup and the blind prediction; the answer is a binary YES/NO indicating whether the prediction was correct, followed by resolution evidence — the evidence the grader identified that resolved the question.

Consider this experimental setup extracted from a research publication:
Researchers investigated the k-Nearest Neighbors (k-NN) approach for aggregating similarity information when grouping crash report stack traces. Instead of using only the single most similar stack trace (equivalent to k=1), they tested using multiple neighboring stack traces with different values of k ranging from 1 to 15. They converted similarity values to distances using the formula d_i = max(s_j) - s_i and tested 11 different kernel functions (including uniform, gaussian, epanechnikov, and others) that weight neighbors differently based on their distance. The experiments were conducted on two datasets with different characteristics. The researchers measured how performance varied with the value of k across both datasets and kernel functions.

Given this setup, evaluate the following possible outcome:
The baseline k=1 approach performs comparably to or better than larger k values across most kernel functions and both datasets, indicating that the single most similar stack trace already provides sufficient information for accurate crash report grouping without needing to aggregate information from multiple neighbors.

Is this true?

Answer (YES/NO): NO